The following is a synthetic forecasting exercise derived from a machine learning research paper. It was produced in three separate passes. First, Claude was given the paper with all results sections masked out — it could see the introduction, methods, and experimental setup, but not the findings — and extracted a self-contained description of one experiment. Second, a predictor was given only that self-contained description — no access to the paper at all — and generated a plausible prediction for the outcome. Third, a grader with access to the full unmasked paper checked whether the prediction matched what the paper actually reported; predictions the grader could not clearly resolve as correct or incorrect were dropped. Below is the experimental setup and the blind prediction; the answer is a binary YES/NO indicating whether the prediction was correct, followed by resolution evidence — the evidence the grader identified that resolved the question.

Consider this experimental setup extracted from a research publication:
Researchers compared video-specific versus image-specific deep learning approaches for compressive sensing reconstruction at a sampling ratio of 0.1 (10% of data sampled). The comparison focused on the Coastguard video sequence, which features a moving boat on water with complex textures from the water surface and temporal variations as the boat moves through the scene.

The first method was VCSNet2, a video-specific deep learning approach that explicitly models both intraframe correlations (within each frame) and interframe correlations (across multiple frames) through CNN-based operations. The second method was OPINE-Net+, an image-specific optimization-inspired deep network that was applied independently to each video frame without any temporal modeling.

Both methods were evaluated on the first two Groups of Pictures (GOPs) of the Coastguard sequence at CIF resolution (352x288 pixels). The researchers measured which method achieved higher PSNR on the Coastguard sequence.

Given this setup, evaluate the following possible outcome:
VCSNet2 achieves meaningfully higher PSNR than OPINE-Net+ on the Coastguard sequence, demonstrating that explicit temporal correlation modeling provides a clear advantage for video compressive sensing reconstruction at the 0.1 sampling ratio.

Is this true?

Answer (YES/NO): NO